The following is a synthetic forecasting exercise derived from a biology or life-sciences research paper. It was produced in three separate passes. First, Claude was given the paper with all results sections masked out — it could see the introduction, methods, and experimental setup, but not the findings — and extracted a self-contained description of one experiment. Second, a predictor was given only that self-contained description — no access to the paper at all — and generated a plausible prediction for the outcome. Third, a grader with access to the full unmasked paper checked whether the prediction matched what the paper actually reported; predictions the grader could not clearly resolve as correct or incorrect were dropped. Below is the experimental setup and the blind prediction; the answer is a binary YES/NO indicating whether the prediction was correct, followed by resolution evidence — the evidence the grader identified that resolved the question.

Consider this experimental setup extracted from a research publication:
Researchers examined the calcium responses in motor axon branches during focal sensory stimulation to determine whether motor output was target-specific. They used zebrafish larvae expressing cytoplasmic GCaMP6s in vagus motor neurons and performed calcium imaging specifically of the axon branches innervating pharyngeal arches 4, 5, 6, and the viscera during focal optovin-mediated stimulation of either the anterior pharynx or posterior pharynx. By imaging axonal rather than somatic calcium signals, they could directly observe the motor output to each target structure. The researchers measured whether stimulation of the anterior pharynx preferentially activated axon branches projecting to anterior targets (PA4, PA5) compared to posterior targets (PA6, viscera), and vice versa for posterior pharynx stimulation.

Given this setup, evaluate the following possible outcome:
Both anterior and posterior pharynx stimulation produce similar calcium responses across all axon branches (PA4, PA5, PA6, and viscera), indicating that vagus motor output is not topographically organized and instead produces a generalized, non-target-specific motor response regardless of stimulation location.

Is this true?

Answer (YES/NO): NO